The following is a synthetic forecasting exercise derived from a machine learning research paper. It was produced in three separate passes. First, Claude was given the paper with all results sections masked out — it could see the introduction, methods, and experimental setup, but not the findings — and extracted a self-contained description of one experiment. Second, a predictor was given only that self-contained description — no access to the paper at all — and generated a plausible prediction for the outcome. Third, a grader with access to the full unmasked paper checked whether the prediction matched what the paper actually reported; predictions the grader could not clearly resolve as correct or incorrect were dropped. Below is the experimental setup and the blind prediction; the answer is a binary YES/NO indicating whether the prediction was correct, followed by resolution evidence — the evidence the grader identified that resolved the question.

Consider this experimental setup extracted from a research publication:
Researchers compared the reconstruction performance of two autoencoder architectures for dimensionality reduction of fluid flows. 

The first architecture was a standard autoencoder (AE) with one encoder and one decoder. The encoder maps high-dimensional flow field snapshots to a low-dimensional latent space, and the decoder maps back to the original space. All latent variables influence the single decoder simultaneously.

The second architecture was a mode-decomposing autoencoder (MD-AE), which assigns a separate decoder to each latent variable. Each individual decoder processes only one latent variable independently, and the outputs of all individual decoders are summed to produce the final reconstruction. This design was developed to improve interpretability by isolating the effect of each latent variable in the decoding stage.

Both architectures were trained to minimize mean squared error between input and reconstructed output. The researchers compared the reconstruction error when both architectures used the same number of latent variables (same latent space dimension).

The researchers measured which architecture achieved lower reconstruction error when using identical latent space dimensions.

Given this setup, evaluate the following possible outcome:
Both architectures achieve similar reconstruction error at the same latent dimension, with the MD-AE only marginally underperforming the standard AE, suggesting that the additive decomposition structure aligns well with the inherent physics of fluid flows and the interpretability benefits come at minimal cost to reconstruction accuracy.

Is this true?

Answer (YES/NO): NO